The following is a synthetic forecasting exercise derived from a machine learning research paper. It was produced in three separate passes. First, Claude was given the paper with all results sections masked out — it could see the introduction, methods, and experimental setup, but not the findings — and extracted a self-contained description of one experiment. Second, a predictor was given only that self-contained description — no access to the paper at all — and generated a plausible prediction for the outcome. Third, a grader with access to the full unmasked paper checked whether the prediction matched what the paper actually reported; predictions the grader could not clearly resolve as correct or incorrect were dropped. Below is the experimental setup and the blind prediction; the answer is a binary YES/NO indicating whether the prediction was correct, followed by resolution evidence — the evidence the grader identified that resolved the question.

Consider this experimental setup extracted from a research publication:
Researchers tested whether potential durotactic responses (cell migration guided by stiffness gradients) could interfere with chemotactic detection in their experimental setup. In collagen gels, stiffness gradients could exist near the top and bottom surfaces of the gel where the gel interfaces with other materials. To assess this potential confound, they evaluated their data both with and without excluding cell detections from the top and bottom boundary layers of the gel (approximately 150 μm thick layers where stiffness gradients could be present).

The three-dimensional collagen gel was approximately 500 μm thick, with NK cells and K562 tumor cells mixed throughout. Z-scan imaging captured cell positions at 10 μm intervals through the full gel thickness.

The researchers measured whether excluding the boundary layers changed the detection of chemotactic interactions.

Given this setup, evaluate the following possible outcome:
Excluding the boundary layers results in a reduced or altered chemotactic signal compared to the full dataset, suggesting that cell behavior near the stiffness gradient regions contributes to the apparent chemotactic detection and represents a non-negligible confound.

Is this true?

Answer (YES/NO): NO